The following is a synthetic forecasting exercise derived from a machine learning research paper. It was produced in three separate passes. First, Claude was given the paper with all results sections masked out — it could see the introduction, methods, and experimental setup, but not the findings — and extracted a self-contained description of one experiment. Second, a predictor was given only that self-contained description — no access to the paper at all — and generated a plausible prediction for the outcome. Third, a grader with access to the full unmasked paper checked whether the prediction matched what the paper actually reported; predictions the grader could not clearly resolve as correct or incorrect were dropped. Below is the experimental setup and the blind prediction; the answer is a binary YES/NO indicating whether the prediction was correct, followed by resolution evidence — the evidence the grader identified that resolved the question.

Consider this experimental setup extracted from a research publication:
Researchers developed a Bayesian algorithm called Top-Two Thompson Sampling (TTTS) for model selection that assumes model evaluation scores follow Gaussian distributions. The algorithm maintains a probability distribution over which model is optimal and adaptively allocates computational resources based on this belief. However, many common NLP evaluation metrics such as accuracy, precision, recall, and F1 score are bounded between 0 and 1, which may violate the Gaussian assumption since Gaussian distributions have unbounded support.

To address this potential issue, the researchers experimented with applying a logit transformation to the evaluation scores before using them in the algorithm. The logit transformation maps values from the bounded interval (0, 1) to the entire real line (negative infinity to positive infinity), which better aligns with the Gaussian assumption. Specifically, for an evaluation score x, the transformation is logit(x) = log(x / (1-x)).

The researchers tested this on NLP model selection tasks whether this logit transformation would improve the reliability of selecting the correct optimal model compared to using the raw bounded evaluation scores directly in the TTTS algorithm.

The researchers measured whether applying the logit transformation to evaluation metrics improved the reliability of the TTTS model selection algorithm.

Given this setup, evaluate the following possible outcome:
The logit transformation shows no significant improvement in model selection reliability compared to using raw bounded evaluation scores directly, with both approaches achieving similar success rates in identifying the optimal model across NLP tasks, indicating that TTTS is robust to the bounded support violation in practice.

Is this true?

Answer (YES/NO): YES